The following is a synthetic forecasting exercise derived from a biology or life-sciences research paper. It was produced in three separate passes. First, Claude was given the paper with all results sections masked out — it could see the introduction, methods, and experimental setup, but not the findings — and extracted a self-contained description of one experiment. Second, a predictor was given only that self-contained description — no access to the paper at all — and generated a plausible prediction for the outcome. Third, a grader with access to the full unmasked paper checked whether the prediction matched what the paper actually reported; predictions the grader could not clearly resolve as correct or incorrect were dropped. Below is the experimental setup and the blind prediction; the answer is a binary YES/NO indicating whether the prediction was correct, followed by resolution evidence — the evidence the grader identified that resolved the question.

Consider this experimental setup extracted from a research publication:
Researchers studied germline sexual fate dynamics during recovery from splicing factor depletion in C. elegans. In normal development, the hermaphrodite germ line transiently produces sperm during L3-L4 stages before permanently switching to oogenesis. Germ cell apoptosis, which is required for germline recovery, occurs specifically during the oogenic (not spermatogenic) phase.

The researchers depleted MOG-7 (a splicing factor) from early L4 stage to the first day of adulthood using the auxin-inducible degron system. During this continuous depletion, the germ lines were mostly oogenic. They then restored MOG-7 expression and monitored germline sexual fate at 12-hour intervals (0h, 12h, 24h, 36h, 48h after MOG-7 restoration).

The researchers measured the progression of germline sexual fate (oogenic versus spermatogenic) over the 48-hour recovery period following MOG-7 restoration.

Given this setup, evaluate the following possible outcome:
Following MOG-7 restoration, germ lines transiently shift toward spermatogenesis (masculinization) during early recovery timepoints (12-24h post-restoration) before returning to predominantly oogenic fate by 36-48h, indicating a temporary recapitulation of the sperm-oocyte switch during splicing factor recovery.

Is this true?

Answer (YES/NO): NO